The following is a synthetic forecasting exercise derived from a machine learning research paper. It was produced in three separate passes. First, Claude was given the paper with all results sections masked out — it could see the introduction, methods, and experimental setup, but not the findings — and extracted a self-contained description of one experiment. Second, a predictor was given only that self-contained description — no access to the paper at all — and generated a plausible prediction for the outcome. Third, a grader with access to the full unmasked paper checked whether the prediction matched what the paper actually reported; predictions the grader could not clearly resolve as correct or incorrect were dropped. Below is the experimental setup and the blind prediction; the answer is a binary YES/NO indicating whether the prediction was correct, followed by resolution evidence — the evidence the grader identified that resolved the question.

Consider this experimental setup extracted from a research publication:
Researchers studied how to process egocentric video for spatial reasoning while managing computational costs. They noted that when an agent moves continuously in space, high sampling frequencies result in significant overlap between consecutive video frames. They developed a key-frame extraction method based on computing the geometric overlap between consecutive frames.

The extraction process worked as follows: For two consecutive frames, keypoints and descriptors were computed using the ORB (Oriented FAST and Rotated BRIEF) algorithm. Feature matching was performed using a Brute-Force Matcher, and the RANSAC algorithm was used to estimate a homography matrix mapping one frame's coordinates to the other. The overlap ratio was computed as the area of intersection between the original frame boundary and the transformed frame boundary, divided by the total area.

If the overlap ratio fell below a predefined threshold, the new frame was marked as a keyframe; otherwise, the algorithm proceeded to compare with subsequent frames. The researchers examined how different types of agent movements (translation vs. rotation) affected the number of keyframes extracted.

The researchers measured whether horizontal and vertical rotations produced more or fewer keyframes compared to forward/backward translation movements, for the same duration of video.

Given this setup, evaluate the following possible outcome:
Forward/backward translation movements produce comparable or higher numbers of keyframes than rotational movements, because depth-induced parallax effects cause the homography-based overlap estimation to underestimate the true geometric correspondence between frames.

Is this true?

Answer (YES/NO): NO